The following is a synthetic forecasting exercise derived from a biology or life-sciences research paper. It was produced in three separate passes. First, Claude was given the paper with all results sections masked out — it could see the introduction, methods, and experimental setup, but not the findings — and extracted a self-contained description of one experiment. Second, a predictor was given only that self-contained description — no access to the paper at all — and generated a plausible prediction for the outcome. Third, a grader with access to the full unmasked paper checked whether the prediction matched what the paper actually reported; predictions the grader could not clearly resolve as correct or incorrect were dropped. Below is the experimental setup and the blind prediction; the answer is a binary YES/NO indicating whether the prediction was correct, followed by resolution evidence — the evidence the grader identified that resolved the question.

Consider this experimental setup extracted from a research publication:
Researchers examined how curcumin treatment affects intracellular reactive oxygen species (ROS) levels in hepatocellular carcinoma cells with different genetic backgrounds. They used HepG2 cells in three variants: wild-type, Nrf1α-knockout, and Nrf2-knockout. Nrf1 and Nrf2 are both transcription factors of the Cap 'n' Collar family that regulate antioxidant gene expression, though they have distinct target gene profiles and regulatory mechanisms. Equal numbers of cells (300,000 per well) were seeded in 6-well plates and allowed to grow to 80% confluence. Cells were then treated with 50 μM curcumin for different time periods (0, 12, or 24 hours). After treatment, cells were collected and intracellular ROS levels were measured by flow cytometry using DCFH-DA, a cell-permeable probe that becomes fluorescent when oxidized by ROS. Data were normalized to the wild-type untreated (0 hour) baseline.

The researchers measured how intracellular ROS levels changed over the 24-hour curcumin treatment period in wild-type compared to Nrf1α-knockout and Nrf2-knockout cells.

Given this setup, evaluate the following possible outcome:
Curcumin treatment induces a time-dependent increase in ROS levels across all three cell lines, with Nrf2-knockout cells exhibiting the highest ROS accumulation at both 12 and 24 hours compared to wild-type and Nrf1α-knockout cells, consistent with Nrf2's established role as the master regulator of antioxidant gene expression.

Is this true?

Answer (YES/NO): NO